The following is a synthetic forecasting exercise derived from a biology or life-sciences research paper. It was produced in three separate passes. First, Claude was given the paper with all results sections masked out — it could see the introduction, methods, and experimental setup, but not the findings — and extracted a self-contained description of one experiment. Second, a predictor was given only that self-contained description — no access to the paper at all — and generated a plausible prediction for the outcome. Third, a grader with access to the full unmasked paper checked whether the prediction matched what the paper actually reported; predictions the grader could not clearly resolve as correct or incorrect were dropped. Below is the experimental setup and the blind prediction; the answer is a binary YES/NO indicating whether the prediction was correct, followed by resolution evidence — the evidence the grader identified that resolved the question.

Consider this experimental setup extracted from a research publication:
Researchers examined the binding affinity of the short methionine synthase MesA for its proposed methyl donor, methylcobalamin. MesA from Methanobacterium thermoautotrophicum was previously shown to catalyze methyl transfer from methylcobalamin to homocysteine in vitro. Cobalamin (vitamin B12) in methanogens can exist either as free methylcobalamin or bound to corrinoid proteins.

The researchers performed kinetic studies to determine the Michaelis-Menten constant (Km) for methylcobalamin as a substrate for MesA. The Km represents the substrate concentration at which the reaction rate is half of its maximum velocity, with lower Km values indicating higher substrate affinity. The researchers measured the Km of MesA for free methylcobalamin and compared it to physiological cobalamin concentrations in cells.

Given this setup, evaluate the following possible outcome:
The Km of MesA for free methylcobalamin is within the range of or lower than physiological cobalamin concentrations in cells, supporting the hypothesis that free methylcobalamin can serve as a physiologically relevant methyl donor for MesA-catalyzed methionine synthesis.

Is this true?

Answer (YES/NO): NO